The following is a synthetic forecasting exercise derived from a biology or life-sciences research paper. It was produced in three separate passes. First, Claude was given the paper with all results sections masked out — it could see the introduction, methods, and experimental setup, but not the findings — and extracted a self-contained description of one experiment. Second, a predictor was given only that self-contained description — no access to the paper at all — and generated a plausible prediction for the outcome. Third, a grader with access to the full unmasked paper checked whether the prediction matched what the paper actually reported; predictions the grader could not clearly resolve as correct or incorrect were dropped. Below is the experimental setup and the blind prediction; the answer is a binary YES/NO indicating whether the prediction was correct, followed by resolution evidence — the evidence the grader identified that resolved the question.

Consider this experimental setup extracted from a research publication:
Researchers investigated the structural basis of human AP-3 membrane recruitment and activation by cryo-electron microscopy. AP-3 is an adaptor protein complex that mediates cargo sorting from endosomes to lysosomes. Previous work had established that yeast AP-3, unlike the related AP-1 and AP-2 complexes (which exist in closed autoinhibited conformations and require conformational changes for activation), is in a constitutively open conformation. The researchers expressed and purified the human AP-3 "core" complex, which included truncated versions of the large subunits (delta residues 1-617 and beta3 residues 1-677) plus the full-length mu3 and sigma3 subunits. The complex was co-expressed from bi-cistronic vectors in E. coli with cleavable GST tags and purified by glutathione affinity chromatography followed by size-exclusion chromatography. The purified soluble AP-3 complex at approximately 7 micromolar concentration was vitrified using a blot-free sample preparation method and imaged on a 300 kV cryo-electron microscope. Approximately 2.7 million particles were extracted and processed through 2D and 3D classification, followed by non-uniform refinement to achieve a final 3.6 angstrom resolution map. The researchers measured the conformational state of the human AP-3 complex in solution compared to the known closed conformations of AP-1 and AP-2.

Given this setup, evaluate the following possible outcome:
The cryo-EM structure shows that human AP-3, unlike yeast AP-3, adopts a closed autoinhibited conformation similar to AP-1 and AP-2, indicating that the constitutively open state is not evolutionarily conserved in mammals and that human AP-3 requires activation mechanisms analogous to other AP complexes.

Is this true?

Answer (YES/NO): NO